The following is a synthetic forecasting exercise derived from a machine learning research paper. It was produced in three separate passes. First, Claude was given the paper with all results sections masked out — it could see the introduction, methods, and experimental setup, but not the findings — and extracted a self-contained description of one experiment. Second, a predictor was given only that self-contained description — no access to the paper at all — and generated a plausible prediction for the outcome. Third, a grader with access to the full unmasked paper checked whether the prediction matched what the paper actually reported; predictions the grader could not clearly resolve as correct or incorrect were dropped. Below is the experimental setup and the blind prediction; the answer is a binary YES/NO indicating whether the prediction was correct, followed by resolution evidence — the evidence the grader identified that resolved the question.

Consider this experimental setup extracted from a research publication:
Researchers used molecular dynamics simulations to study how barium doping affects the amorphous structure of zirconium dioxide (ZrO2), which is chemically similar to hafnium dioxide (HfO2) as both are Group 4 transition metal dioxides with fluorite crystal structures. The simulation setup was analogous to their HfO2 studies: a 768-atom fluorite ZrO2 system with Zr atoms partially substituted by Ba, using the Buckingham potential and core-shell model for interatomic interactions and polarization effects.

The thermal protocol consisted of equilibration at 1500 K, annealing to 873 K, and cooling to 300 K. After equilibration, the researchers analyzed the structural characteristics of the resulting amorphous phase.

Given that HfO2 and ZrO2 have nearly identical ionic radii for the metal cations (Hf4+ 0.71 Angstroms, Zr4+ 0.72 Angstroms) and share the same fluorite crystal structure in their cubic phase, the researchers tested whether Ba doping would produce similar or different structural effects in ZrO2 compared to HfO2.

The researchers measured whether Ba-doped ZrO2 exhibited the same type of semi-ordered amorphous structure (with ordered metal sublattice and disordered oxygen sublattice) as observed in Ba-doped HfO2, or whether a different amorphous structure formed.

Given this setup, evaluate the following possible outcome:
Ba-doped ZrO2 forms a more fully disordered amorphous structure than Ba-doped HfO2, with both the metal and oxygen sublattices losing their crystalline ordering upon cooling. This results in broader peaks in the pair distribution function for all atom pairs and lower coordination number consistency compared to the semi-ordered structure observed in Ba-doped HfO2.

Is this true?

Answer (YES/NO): NO